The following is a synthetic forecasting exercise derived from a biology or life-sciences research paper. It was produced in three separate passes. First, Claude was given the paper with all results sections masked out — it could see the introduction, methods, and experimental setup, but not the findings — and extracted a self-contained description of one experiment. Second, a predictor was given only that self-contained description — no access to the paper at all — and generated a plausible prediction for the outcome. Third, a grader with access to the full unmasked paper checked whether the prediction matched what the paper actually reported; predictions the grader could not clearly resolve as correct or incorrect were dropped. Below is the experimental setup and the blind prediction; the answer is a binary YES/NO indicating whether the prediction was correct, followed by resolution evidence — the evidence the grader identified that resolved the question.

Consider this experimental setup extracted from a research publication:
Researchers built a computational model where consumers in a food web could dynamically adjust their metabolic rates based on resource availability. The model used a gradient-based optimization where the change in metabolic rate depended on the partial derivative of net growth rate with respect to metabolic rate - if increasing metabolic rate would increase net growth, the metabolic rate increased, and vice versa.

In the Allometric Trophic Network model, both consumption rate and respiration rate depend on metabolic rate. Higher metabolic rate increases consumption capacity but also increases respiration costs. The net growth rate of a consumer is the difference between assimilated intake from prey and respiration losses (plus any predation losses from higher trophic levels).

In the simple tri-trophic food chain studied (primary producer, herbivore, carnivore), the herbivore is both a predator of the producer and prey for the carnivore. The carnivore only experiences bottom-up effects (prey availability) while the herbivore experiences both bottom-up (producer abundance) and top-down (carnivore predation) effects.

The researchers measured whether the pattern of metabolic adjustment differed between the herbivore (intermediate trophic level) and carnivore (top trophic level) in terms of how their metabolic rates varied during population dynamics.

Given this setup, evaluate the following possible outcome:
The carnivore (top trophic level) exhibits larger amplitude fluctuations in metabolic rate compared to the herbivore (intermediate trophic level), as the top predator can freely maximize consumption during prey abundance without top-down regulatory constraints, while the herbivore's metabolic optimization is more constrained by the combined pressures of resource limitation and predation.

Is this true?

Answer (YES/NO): YES